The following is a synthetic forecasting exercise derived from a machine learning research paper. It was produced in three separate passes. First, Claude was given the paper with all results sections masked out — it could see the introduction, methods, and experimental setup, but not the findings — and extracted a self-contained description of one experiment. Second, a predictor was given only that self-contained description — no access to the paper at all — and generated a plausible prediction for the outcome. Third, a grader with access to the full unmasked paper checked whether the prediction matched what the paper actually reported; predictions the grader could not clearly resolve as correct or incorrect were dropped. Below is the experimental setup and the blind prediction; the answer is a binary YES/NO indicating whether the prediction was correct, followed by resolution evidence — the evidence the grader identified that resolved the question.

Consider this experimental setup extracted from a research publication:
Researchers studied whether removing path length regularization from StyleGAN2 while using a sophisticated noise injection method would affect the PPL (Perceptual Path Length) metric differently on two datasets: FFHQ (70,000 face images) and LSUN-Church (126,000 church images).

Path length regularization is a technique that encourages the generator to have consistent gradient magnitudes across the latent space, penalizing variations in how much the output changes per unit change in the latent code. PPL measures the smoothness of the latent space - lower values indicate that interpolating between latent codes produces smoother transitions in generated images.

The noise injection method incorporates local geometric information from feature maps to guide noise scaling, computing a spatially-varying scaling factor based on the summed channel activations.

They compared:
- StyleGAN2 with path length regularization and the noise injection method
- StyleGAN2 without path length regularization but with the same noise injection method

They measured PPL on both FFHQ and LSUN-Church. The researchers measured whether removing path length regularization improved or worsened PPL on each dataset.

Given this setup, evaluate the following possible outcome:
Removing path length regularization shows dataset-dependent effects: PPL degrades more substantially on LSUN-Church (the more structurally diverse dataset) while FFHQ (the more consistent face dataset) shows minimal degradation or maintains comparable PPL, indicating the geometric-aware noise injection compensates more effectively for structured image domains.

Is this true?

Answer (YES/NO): NO